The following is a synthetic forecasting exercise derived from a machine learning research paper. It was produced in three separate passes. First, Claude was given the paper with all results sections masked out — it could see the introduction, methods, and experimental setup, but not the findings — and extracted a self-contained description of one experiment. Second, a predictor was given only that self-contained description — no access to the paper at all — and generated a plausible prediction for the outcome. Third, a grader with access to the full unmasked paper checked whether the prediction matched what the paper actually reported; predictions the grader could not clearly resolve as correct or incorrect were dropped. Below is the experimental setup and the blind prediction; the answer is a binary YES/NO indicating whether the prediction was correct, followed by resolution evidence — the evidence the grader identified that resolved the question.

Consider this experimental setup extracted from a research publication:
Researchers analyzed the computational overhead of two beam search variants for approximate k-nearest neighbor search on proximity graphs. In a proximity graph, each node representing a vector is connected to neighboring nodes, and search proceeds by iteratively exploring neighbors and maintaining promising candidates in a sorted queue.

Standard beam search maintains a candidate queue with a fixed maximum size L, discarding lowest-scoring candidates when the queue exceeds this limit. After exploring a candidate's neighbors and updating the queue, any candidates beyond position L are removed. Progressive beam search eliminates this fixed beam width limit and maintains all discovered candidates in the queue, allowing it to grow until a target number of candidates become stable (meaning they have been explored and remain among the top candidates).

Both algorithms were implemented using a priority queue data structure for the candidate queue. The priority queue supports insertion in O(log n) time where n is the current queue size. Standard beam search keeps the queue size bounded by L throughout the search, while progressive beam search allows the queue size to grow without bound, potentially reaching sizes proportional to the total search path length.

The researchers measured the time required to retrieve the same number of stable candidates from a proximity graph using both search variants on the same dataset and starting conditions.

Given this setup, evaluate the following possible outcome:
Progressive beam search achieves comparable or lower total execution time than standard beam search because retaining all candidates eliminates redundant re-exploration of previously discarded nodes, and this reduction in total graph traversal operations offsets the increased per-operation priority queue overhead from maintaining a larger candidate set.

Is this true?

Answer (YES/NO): NO